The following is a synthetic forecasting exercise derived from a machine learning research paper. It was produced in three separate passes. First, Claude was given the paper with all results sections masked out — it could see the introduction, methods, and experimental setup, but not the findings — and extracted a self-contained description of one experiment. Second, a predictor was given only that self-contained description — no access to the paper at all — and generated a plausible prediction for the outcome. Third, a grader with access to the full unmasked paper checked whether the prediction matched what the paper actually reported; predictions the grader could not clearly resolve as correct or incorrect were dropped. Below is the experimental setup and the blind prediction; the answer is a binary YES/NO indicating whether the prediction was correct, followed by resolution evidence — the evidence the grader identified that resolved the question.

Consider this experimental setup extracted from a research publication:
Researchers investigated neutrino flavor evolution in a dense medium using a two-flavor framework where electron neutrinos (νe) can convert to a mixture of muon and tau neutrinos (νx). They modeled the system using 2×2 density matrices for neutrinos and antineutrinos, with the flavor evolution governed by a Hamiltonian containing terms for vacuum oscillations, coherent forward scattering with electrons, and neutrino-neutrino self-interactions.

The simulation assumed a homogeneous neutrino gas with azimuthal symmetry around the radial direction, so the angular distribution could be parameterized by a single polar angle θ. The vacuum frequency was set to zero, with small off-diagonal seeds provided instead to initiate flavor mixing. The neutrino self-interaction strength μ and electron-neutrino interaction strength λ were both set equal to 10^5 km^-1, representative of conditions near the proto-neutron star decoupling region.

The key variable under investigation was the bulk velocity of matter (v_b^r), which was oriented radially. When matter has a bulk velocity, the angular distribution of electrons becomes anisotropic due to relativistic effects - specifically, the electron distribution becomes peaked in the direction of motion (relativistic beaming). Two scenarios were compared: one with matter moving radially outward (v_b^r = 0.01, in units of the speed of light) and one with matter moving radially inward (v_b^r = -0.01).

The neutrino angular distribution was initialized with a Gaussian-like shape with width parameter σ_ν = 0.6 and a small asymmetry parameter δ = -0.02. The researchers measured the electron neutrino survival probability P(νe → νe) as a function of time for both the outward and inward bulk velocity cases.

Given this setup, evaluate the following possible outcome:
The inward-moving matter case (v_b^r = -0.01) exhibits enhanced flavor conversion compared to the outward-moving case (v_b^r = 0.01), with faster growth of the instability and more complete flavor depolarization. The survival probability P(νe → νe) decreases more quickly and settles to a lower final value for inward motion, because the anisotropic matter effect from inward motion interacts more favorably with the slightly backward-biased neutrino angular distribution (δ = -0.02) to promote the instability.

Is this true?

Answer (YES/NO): NO